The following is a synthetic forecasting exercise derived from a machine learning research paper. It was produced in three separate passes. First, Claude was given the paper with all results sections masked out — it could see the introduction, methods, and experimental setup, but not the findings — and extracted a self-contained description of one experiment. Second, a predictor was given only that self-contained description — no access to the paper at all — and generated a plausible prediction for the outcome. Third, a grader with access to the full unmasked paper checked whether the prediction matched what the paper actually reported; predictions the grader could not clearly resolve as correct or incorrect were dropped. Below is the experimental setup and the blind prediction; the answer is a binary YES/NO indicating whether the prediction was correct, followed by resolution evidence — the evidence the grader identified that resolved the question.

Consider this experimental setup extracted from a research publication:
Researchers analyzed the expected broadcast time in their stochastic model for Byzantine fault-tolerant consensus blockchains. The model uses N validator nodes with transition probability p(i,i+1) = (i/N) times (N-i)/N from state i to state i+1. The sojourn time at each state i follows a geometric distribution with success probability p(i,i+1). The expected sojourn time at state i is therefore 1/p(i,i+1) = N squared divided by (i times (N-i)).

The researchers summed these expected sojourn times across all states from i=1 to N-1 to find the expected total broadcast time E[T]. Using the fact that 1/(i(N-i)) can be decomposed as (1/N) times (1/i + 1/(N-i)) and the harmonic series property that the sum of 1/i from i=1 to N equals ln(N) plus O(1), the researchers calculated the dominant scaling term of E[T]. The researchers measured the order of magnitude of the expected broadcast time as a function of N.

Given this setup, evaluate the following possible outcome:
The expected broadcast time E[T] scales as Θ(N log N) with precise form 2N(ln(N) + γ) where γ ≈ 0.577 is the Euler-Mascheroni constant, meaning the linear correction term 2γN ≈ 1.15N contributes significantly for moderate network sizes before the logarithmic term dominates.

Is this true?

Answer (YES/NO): NO